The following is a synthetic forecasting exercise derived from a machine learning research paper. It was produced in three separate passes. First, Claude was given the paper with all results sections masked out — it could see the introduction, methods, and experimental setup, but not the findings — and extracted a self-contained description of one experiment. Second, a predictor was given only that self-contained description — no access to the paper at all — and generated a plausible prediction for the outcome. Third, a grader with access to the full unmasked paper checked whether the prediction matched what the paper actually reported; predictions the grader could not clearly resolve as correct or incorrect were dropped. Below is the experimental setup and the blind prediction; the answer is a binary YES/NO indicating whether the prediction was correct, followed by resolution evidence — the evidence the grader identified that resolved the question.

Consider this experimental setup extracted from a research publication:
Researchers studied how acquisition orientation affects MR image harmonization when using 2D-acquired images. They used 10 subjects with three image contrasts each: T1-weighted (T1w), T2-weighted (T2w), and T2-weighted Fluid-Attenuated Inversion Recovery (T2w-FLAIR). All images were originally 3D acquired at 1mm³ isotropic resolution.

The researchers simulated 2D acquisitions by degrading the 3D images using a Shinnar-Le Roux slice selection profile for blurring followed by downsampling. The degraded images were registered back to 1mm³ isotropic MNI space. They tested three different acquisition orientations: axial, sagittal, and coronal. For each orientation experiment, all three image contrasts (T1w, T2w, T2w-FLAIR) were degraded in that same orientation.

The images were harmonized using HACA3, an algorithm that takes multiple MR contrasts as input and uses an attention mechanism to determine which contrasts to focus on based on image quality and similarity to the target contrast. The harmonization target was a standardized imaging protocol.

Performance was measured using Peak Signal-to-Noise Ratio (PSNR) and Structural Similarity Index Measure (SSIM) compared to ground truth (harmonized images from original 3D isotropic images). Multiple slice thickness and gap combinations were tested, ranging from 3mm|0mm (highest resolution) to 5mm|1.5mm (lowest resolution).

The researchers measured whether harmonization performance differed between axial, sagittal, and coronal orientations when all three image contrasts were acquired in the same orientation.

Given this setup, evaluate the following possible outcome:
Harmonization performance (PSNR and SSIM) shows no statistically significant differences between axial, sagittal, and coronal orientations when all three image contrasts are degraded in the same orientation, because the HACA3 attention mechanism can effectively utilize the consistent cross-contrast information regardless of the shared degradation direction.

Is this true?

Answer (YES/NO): NO